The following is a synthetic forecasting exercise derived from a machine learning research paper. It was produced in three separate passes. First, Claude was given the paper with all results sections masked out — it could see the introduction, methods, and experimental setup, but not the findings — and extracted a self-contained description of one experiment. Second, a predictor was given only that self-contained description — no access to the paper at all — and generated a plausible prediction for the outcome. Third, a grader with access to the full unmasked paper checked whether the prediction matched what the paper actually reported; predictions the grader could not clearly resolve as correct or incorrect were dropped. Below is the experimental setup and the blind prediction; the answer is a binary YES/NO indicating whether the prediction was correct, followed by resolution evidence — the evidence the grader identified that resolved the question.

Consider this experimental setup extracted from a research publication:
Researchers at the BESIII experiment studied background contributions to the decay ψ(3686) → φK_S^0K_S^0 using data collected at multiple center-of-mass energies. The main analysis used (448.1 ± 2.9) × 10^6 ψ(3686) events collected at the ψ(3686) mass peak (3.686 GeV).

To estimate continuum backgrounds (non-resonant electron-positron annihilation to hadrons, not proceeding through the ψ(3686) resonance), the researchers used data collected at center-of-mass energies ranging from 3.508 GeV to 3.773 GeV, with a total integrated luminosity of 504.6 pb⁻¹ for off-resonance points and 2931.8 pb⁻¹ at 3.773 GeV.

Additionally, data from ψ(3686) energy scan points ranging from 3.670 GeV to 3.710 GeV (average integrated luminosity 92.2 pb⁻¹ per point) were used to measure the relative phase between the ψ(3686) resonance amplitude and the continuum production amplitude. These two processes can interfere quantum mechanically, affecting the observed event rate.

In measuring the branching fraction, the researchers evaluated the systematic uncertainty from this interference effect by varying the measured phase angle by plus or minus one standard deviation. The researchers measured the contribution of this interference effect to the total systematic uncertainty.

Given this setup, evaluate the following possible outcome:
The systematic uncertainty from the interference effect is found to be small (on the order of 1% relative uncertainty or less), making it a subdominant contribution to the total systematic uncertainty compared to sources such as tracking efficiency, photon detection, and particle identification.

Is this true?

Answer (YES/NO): NO